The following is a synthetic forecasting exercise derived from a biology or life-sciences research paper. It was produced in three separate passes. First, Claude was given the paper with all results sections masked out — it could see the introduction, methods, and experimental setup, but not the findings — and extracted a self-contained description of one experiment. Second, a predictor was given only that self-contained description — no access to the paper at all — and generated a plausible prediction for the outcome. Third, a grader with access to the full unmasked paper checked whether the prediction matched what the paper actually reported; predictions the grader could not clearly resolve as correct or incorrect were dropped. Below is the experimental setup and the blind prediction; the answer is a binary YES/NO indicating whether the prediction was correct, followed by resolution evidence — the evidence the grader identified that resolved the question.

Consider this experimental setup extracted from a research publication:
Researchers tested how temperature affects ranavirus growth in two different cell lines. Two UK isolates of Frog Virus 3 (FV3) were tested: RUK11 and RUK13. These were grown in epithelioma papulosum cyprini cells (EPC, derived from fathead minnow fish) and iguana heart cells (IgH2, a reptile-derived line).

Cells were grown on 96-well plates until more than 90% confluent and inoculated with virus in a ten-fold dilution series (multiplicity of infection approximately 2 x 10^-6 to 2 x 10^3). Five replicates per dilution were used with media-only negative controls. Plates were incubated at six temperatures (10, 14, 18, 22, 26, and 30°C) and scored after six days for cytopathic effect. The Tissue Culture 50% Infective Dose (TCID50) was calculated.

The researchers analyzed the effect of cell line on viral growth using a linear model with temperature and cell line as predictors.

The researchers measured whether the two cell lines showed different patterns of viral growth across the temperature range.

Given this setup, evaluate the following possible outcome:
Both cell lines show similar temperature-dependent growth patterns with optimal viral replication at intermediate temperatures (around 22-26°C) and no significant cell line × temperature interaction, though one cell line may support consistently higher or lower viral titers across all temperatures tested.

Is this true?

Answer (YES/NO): NO